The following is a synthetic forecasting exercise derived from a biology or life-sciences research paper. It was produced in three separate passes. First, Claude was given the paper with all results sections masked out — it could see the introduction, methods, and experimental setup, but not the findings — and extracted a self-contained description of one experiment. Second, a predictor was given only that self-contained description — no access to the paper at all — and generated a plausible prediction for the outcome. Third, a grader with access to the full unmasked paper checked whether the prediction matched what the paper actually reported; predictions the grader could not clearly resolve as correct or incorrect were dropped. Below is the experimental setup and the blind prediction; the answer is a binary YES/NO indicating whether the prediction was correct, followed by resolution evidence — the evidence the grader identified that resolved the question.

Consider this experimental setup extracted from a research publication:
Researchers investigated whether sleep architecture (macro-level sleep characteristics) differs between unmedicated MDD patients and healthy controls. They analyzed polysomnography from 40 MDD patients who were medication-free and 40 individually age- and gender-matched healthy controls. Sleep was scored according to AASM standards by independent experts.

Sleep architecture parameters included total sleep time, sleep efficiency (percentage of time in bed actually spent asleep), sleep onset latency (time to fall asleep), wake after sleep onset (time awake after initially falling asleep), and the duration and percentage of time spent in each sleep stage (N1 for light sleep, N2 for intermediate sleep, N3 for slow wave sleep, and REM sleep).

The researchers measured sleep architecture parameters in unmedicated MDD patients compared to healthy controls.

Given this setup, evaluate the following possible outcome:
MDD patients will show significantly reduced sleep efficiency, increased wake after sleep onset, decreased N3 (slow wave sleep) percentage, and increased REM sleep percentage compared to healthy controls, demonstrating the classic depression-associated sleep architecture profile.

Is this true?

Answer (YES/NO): NO